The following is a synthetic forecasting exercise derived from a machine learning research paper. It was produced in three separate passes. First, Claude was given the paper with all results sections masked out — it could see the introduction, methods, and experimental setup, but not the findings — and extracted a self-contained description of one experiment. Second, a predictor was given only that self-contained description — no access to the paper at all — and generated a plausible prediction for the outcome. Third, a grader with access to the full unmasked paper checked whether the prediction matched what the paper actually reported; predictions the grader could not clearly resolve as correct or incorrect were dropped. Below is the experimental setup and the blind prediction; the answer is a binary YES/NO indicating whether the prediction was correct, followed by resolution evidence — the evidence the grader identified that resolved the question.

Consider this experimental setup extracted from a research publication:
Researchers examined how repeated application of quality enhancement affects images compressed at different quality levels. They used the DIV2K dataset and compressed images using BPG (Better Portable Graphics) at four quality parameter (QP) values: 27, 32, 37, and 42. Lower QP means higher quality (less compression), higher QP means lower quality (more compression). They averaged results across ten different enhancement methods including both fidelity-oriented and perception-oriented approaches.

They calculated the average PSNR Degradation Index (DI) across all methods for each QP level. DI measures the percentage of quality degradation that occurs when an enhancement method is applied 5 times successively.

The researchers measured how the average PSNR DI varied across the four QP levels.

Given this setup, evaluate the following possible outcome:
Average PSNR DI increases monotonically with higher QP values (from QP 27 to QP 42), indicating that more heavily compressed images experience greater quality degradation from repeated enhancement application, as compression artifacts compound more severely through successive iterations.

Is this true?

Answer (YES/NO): NO